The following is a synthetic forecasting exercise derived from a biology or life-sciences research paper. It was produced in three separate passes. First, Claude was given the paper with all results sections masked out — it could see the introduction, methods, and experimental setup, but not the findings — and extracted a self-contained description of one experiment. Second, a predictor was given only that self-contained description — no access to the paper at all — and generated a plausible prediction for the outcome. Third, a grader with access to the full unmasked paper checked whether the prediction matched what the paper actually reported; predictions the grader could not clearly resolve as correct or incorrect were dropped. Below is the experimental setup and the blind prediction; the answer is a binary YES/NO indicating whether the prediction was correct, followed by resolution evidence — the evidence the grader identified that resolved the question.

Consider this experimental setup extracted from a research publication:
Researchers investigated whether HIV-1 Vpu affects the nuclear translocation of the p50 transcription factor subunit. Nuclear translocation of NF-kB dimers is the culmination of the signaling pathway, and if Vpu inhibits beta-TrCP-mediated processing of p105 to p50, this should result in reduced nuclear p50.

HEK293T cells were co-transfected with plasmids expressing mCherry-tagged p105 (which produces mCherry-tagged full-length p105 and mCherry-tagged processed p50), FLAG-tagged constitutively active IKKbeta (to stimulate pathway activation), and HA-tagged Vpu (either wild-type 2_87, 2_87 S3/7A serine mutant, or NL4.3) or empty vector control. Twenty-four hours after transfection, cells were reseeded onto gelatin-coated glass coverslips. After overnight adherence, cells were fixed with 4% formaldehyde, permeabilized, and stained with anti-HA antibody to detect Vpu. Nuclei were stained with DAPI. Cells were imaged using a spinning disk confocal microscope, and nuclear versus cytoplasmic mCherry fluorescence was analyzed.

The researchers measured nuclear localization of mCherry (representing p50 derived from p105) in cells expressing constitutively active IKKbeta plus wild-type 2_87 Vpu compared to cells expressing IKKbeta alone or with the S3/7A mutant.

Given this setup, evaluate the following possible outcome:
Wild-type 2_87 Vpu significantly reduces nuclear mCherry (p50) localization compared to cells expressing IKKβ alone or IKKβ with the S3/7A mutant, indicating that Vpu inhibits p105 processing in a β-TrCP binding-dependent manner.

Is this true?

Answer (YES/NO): YES